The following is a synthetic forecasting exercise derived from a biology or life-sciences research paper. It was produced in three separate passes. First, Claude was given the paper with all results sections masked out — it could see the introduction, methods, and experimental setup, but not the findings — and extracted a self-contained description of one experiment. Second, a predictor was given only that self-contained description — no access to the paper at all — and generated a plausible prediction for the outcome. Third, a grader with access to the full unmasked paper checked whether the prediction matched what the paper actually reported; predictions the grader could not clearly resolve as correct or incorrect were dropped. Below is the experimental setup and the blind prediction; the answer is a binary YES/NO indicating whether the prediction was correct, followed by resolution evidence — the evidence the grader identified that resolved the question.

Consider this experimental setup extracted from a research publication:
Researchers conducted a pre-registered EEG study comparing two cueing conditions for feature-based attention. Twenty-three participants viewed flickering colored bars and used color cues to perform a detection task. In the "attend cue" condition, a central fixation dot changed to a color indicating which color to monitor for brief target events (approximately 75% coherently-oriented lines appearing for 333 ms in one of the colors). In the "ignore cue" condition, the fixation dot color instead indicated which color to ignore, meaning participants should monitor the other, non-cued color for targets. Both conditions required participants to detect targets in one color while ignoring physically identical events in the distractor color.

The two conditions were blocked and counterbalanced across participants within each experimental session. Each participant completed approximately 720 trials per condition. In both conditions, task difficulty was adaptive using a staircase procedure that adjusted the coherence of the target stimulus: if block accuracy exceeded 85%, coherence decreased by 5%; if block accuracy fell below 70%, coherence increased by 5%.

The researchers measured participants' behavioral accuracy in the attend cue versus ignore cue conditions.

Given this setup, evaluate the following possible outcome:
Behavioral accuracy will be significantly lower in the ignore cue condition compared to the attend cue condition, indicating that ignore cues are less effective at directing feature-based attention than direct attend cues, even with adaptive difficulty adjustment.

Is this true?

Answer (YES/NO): NO